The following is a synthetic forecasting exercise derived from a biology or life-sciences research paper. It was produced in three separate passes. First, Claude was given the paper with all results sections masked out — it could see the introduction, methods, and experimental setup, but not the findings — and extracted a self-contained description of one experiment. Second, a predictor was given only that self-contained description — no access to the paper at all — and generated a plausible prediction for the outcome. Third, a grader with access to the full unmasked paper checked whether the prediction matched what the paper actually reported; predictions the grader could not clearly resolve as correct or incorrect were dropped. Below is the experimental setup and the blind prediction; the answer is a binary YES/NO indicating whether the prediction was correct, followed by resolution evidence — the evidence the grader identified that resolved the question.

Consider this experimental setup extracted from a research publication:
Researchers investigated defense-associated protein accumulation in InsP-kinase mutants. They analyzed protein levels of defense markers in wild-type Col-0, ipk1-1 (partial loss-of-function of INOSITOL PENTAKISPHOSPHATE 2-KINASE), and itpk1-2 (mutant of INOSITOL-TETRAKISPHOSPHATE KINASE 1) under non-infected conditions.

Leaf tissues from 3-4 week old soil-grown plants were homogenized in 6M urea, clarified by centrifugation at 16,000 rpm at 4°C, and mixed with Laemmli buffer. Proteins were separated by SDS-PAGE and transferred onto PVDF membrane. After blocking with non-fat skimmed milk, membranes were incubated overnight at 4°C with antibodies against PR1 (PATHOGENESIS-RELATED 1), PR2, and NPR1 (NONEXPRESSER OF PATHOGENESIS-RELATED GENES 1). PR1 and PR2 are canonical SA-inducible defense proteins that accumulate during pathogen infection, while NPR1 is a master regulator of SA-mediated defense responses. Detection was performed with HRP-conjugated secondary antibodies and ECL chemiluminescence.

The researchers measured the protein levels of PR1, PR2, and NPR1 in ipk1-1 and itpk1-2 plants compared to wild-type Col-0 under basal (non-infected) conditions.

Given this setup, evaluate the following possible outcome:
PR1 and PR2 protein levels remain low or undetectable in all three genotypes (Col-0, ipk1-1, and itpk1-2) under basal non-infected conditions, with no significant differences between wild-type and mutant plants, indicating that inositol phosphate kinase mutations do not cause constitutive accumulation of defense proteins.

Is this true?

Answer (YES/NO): NO